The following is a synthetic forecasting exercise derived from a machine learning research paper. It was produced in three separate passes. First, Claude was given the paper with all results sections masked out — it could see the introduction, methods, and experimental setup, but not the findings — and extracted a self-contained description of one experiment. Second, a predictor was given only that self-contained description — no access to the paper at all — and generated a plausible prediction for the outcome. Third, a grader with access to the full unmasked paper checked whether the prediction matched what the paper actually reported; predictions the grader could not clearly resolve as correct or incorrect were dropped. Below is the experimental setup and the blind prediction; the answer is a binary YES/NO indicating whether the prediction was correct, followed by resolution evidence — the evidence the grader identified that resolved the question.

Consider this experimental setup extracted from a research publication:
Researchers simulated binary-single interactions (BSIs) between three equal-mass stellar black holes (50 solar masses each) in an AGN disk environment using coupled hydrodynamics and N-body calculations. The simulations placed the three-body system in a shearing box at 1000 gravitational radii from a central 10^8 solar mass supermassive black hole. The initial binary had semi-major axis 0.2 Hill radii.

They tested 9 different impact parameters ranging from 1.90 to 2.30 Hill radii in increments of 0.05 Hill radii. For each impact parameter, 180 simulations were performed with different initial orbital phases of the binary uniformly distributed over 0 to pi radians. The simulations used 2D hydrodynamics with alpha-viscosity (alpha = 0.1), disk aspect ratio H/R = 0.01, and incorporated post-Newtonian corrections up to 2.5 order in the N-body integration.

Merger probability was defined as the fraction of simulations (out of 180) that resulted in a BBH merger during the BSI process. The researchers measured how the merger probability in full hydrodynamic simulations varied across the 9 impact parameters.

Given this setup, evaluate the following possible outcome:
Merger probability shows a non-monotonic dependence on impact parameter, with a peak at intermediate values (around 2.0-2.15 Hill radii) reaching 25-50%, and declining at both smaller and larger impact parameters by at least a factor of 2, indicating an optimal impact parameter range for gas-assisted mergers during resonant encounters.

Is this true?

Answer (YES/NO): NO